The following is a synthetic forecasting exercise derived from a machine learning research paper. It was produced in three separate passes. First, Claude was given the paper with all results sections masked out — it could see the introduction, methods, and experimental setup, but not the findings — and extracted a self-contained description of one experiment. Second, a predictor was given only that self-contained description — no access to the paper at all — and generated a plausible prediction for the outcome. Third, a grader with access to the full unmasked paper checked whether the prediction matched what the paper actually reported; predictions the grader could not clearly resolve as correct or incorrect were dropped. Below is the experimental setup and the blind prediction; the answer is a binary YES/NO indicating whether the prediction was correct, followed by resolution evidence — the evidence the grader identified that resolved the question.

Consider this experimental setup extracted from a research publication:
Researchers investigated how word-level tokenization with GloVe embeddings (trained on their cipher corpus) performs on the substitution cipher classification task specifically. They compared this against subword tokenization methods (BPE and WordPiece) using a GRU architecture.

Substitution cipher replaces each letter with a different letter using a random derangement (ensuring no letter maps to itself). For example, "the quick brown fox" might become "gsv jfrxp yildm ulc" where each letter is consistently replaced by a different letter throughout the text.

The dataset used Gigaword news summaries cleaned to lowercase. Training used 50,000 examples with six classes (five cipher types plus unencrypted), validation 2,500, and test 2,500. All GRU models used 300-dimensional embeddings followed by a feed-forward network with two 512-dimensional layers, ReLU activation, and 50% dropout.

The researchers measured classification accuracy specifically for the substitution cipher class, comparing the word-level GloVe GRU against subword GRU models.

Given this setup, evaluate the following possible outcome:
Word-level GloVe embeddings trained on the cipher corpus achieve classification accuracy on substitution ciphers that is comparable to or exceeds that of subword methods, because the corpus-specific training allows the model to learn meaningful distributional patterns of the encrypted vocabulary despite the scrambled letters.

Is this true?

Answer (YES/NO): NO